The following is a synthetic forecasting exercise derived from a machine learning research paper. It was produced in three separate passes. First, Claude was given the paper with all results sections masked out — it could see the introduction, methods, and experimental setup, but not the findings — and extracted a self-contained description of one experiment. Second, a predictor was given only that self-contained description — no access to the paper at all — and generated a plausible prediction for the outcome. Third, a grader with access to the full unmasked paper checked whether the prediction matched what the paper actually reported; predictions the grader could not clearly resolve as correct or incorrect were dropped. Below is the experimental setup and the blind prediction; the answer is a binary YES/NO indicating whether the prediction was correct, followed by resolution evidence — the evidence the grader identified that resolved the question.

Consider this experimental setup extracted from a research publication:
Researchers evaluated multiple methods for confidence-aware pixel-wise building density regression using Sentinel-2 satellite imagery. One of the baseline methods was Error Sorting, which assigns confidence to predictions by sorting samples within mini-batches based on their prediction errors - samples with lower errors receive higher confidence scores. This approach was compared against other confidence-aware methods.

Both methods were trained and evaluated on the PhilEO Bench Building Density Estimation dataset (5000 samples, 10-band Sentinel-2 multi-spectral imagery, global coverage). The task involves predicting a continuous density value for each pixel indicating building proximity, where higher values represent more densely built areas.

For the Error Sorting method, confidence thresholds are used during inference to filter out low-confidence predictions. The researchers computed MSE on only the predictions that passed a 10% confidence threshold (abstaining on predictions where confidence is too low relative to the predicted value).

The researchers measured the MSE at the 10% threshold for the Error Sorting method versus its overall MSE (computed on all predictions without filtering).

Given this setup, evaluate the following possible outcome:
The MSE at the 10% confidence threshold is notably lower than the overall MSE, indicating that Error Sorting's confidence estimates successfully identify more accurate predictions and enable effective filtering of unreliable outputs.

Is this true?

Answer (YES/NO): YES